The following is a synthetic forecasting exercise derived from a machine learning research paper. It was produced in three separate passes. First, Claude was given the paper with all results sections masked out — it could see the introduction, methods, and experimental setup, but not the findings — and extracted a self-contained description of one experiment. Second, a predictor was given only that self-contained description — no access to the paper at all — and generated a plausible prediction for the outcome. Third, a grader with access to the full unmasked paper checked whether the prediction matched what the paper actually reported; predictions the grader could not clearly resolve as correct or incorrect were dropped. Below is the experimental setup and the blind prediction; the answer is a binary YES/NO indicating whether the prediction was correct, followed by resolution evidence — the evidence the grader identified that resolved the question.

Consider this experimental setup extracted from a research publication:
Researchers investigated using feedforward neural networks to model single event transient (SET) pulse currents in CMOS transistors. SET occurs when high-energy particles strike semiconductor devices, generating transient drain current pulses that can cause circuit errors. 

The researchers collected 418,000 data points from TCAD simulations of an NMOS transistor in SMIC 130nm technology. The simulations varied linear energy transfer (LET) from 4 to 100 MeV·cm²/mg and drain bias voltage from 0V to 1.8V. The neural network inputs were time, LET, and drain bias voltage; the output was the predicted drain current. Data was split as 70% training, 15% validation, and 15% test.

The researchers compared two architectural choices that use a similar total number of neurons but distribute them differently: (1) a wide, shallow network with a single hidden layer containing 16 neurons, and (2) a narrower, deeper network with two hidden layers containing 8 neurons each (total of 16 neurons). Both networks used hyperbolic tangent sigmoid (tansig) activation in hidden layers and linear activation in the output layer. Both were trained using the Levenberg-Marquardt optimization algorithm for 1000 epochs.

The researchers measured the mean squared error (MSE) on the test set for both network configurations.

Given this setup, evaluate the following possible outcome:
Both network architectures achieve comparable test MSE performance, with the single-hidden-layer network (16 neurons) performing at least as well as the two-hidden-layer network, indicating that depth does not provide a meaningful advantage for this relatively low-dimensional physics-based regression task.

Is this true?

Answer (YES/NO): NO